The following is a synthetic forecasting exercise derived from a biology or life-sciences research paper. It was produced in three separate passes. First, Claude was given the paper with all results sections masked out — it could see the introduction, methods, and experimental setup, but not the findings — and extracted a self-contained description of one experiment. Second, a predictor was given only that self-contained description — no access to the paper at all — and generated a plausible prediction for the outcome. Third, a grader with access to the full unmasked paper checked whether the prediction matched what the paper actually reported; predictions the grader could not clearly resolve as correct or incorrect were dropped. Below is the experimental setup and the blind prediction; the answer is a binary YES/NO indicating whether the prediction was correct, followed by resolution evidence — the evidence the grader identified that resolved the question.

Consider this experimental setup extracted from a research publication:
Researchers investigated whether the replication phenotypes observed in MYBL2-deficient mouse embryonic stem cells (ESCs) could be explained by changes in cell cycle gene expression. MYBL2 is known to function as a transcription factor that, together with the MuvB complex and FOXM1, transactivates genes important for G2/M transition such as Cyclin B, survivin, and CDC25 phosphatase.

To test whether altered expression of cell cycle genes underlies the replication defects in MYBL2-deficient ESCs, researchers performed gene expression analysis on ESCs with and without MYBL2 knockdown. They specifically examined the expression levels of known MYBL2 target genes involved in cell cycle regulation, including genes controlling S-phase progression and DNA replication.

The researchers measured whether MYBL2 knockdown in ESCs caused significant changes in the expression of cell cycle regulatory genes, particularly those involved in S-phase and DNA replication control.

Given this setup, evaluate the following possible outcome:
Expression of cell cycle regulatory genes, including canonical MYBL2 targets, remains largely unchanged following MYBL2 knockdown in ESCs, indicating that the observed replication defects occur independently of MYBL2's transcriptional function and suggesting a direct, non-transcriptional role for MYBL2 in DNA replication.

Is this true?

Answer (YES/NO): YES